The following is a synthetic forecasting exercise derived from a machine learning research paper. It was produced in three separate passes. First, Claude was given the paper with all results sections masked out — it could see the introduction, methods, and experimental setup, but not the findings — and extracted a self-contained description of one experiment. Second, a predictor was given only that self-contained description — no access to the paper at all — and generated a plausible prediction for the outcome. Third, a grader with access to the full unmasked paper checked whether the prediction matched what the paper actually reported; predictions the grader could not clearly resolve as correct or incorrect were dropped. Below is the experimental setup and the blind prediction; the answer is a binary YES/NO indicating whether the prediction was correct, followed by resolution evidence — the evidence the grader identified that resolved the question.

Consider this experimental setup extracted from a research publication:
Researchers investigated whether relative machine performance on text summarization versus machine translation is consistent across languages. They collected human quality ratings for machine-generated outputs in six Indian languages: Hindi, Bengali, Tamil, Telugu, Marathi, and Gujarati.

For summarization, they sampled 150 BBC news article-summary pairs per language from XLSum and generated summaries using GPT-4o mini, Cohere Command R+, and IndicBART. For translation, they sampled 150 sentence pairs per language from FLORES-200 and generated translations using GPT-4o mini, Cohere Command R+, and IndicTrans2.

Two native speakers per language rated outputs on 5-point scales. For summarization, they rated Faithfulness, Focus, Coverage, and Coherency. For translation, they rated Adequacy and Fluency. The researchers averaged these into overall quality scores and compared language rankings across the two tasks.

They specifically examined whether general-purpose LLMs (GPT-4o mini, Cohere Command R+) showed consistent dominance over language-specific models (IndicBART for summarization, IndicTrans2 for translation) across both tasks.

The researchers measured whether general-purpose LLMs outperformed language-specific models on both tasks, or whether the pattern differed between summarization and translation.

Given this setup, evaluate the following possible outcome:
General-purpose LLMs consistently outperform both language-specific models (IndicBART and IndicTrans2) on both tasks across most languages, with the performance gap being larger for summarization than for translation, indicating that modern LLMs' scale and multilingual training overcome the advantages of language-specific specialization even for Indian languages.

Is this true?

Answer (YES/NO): NO